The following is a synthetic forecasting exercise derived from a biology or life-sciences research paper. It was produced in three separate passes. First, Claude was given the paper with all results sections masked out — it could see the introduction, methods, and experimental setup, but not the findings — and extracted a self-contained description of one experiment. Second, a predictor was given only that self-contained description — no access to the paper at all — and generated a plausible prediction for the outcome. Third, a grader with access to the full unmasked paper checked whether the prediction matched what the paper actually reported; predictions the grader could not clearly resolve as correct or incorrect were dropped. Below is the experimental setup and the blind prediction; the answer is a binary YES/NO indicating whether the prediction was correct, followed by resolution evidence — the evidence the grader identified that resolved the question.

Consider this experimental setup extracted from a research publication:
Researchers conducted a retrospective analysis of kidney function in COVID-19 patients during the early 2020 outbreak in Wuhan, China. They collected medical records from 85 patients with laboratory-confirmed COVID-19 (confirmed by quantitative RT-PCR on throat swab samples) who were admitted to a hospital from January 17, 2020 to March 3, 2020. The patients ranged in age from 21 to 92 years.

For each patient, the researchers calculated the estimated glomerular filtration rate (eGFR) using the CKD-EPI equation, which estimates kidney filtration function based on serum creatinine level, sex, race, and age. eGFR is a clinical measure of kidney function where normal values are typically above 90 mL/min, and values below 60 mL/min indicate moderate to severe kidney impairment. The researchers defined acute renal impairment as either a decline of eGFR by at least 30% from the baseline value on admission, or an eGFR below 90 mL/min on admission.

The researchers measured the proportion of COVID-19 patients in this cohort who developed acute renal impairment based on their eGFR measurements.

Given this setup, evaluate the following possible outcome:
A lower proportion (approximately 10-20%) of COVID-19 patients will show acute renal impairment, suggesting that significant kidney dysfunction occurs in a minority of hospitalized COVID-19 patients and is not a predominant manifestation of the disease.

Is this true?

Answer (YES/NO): NO